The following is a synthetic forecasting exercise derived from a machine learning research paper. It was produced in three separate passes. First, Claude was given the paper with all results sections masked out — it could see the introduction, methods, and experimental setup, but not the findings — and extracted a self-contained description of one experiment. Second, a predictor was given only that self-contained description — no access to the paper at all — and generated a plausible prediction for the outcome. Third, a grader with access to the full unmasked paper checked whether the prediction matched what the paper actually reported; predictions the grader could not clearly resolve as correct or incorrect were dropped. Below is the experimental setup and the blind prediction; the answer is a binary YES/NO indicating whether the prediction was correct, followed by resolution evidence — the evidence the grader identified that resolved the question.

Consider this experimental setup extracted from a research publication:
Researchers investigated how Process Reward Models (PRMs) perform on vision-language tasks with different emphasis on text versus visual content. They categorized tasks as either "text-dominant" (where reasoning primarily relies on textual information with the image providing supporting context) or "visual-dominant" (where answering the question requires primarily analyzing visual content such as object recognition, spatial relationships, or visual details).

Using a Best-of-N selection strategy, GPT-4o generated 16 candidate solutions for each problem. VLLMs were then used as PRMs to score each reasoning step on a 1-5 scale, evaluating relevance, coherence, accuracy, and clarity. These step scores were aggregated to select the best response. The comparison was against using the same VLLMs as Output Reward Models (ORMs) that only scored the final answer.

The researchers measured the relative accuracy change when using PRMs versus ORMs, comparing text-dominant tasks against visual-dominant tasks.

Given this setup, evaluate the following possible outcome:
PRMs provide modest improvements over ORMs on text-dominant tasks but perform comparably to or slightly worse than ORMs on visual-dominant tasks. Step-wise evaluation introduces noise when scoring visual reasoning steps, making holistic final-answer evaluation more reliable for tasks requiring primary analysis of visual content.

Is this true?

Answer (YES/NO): NO